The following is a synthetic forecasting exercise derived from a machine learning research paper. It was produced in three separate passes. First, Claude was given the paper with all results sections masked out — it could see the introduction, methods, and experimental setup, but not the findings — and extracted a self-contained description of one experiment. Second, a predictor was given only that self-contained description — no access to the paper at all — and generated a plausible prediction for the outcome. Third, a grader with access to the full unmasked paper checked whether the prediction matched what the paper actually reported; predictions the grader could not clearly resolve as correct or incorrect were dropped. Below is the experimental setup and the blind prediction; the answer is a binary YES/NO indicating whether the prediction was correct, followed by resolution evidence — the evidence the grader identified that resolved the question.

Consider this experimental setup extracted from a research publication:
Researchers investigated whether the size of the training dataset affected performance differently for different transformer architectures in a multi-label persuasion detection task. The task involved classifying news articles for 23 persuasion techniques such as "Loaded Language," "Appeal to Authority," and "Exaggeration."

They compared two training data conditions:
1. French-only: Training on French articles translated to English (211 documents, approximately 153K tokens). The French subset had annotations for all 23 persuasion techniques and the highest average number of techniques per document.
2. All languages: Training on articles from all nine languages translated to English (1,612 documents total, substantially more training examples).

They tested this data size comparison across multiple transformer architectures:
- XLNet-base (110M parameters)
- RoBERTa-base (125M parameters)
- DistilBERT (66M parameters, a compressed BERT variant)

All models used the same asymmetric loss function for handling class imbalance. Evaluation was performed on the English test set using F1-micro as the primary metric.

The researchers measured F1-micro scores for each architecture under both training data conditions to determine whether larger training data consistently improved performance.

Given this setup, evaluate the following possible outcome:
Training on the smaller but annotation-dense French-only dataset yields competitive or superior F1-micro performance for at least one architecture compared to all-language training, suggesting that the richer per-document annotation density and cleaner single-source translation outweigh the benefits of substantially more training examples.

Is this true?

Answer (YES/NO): YES